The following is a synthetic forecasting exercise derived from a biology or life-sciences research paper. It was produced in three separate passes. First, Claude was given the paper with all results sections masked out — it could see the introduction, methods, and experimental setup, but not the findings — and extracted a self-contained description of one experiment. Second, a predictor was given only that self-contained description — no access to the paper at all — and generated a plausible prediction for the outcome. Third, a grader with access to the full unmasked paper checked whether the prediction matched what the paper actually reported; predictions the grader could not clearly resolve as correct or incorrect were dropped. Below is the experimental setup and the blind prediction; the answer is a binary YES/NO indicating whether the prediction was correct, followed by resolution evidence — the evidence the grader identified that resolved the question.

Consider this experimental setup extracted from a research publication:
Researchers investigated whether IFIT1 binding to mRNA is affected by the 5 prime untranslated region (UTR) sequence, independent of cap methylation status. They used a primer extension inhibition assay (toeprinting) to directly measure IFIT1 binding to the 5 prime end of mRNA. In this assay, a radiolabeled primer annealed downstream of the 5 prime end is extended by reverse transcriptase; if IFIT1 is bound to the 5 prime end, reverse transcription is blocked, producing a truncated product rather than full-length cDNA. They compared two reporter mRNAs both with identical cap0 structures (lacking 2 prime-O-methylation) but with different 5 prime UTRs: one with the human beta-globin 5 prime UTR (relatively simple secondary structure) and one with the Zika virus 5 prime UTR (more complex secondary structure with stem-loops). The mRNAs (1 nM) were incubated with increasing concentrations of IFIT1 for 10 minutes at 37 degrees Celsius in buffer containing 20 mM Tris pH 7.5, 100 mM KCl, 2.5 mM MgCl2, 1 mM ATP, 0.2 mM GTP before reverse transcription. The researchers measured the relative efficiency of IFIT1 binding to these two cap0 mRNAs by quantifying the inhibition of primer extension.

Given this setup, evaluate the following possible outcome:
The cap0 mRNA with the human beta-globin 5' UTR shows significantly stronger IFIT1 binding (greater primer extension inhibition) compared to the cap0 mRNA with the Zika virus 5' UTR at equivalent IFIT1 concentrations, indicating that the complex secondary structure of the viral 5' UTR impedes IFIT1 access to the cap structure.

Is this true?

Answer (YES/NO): YES